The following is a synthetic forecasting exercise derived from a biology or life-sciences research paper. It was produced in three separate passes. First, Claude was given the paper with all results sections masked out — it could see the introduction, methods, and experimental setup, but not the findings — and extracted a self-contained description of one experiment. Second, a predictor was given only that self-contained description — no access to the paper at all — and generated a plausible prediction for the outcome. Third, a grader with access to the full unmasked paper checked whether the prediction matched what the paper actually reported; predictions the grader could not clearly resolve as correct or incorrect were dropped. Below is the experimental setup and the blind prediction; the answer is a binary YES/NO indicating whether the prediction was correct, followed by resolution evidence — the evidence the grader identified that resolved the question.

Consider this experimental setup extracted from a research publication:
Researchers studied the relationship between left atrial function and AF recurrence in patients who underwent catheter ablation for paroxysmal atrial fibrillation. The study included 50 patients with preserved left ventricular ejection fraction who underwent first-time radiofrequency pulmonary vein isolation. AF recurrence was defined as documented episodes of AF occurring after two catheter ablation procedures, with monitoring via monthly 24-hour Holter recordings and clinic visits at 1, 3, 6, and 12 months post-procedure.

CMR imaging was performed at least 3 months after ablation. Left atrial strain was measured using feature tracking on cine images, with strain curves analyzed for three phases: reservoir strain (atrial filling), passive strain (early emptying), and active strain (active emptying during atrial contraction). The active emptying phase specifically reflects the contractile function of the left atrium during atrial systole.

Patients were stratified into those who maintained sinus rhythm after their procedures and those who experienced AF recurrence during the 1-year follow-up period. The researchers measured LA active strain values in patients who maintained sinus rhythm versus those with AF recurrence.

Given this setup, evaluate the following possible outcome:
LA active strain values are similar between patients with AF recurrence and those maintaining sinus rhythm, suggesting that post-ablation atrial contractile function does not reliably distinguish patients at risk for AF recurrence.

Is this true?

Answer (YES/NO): NO